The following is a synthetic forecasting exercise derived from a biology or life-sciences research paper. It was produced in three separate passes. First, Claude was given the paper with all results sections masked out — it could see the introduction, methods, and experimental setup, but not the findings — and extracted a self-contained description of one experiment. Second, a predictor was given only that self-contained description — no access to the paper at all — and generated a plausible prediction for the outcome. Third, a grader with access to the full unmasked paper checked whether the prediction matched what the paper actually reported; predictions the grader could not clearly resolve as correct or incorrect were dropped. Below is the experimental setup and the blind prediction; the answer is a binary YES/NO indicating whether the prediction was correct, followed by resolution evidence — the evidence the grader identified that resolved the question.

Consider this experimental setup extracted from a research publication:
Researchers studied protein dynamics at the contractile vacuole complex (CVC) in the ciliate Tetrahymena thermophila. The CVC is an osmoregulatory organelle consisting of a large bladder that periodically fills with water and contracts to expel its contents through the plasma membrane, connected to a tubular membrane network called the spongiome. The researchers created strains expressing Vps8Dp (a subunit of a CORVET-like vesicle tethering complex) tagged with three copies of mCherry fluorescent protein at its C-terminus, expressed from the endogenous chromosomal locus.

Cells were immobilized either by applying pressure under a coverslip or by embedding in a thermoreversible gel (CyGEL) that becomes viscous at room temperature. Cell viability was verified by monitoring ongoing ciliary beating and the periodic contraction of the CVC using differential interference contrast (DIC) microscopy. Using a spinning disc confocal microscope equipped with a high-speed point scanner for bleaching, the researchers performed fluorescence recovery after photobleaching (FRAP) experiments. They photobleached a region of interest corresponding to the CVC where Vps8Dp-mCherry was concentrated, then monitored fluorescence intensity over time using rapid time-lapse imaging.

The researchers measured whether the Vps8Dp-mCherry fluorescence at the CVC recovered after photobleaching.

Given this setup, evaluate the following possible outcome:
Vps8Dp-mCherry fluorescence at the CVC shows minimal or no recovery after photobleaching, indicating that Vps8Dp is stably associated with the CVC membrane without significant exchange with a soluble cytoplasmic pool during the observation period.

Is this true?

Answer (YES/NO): NO